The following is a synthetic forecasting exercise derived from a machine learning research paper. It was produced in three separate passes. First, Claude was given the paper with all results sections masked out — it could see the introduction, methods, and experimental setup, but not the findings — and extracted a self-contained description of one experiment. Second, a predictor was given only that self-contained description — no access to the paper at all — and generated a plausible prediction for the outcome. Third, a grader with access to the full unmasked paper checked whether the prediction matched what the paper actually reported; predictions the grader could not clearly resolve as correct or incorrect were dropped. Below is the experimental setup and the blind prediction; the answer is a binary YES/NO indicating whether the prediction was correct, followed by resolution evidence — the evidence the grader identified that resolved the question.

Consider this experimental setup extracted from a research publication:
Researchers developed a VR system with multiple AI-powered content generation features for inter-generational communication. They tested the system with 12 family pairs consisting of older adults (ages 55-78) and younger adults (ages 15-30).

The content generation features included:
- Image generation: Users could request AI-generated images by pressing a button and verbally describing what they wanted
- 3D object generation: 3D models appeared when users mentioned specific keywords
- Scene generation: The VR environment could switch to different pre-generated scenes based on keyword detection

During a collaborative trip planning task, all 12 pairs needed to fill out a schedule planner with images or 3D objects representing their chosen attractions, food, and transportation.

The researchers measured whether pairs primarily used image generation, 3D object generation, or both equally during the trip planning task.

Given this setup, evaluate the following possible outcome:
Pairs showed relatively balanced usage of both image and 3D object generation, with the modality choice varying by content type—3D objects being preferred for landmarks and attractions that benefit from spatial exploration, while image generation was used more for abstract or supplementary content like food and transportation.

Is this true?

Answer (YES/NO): NO